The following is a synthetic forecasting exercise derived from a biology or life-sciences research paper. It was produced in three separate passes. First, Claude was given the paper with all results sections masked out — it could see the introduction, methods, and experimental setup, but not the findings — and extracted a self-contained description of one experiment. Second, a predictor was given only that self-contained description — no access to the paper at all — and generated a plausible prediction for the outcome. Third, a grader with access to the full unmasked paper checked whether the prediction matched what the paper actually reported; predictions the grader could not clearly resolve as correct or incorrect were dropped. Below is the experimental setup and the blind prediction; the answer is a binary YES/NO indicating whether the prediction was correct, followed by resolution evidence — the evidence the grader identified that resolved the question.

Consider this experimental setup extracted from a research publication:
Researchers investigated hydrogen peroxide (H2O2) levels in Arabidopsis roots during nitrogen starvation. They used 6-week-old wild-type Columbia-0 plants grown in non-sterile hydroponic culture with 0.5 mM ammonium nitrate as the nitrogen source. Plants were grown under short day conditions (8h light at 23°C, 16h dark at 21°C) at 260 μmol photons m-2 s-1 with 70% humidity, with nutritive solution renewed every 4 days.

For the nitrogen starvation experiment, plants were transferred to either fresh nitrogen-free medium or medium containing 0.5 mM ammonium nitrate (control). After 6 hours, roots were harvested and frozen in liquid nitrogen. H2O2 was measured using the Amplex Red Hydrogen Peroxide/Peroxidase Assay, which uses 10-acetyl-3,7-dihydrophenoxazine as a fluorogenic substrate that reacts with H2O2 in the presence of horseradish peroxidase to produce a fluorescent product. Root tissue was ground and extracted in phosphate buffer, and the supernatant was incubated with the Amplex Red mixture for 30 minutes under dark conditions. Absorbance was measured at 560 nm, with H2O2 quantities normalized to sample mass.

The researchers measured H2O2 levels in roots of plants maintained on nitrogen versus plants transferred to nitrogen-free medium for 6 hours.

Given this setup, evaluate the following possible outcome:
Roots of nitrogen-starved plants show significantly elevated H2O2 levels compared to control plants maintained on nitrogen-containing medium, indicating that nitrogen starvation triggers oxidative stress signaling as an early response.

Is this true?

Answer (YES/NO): YES